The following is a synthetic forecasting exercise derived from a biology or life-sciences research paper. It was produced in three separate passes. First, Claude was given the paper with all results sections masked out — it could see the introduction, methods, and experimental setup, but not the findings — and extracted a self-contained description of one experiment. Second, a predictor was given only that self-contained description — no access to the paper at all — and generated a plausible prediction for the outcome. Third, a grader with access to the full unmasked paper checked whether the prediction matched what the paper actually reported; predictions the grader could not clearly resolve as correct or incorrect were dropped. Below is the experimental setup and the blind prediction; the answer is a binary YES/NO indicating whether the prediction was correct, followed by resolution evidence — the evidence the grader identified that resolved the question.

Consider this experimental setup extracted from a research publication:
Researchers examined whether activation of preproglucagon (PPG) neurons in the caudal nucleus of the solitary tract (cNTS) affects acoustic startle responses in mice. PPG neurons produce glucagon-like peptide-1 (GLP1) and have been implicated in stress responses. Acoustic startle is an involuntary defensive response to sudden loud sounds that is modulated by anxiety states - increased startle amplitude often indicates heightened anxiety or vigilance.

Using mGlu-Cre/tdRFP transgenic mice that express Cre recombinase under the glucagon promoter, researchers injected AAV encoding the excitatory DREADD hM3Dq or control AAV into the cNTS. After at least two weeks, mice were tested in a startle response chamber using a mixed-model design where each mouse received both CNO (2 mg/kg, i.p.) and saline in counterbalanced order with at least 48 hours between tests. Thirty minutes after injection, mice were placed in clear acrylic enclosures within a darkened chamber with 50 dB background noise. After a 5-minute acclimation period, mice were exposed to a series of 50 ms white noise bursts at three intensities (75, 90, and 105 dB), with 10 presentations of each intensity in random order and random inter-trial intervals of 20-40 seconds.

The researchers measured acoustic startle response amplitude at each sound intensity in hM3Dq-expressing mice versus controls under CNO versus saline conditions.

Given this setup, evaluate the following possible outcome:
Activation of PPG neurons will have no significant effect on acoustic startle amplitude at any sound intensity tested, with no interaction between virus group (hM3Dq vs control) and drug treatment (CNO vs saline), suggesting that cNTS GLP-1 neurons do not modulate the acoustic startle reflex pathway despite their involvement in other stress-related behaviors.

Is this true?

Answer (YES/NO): NO